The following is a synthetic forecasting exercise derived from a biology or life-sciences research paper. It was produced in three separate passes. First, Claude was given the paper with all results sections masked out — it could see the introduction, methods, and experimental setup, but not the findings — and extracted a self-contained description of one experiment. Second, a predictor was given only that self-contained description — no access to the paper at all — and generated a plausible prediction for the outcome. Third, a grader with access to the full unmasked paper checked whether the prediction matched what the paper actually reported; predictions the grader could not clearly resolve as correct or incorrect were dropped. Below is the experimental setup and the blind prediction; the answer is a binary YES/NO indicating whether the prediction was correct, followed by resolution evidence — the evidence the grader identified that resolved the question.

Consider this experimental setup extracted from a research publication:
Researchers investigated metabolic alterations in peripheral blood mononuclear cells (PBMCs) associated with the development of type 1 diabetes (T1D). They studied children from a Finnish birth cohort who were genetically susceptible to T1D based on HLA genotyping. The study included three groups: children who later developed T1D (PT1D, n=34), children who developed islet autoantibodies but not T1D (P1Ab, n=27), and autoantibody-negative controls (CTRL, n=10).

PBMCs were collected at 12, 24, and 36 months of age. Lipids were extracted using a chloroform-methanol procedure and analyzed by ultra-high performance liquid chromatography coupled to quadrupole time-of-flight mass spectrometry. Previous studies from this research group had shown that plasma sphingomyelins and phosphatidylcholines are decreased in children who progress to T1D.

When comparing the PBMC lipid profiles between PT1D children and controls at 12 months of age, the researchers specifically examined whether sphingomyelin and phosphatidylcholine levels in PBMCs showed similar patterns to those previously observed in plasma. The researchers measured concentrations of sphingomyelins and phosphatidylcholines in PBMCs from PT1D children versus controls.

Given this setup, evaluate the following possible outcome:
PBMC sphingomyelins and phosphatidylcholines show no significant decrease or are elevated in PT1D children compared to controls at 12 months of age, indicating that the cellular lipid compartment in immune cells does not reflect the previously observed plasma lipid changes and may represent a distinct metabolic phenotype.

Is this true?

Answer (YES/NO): NO